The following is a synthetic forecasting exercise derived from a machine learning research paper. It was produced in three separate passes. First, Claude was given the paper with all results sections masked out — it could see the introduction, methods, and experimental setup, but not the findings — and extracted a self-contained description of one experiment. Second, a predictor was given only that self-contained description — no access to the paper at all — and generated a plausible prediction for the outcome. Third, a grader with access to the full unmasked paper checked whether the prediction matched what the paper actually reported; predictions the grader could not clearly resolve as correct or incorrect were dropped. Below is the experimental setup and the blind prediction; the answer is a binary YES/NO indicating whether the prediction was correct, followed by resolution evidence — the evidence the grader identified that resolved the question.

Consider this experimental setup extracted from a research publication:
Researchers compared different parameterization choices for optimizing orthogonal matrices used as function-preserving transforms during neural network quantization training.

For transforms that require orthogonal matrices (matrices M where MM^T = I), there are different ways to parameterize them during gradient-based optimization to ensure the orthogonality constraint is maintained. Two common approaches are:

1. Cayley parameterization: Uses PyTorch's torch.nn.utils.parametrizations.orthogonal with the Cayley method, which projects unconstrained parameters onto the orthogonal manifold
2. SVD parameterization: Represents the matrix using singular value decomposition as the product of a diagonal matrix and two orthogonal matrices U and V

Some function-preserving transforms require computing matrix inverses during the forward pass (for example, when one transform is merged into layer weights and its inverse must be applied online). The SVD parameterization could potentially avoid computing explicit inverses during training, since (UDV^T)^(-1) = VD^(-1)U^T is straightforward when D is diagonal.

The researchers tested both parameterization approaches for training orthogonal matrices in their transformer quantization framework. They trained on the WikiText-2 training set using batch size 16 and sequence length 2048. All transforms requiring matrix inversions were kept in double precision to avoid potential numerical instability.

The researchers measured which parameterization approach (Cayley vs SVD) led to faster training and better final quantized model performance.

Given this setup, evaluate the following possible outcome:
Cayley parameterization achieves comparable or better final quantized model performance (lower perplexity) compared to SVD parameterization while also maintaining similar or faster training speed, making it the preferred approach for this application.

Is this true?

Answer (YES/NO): YES